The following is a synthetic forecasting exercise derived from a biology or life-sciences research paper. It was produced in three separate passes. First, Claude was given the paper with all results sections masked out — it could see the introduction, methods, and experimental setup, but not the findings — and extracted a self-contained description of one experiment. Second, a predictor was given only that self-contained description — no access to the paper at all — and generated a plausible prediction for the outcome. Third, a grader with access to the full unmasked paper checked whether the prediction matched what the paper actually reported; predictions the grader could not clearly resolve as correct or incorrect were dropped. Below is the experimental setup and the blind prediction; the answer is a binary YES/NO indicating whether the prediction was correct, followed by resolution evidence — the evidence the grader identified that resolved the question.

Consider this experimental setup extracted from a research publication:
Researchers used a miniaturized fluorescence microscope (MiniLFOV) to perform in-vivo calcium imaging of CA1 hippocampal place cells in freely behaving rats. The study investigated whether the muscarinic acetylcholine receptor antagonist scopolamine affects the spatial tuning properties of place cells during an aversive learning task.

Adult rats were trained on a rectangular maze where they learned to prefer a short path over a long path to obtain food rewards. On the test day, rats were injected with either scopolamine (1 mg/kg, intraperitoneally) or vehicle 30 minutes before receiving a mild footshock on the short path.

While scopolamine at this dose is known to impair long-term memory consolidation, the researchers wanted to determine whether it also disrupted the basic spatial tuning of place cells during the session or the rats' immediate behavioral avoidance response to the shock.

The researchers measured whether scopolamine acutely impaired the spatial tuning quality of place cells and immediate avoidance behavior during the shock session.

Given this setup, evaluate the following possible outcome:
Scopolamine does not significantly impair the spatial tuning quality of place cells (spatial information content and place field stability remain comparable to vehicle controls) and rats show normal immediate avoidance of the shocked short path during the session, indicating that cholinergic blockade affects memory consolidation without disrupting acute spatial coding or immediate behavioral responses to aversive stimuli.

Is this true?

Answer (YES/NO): YES